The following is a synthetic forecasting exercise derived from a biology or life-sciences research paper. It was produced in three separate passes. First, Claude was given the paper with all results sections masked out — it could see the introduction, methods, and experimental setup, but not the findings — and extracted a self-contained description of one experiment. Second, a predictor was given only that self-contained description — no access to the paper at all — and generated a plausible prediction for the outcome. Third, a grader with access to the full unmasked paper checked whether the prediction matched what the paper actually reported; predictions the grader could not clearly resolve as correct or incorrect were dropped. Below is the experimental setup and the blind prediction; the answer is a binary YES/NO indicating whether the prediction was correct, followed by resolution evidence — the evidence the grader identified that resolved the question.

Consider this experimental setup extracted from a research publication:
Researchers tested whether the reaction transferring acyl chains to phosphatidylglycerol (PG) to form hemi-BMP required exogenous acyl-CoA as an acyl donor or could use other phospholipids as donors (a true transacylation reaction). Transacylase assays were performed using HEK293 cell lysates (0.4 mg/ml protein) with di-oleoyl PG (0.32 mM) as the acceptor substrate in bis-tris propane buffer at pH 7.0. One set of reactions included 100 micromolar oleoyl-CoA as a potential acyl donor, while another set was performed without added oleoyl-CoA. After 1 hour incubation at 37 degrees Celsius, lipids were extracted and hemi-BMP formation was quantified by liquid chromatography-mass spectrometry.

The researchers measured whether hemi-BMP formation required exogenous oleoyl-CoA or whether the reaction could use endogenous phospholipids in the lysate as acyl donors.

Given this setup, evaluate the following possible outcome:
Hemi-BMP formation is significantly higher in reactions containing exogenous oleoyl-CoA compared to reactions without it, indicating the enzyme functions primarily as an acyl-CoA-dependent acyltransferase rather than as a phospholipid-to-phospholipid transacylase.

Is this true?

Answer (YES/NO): NO